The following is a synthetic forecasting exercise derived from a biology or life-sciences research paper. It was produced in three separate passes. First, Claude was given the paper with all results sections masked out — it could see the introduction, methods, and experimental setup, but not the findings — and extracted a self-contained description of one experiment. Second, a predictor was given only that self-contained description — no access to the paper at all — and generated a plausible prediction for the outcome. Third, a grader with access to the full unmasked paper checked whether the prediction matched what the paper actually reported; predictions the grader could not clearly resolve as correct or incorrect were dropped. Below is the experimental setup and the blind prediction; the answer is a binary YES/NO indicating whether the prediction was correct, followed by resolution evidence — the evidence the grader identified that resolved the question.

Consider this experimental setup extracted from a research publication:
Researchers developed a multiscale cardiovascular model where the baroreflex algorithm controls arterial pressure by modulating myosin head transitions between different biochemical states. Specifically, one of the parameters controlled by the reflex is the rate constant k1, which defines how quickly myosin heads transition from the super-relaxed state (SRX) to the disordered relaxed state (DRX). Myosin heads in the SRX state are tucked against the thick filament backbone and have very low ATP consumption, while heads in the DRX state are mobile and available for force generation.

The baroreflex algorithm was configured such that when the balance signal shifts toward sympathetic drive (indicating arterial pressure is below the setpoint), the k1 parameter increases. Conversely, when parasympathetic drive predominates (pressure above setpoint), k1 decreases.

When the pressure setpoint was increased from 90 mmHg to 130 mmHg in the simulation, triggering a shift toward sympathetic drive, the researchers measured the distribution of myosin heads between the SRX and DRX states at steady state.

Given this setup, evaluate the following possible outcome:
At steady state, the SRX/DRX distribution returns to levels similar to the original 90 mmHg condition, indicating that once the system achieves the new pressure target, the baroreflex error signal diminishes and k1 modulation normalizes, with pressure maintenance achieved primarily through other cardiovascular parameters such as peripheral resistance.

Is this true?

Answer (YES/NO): NO